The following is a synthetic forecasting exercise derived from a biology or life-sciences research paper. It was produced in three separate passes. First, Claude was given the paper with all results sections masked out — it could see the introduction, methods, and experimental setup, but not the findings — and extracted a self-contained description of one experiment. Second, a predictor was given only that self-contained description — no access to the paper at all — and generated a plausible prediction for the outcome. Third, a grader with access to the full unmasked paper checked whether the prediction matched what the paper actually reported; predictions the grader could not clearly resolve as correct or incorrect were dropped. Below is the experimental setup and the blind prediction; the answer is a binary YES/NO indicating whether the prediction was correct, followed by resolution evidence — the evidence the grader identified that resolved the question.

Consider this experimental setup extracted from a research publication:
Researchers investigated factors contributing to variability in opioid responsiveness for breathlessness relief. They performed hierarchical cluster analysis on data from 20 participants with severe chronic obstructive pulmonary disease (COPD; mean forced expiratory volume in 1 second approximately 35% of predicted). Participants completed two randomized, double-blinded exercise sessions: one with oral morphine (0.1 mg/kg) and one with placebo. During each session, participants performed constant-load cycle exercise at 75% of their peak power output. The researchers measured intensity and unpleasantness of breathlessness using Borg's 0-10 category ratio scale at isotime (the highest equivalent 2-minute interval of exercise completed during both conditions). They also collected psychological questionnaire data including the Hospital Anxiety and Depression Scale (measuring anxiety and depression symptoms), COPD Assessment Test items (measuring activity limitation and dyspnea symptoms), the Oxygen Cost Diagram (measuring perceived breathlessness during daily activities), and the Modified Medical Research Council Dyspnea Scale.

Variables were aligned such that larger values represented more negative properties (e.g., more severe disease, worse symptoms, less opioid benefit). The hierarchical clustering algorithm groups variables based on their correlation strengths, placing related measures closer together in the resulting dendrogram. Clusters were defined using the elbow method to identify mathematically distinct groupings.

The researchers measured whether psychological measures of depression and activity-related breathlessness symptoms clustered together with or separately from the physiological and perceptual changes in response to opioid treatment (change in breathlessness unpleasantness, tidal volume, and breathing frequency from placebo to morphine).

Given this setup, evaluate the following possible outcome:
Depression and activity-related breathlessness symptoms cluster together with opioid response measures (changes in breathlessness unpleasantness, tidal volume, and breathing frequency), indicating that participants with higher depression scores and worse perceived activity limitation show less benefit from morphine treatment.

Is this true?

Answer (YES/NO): NO